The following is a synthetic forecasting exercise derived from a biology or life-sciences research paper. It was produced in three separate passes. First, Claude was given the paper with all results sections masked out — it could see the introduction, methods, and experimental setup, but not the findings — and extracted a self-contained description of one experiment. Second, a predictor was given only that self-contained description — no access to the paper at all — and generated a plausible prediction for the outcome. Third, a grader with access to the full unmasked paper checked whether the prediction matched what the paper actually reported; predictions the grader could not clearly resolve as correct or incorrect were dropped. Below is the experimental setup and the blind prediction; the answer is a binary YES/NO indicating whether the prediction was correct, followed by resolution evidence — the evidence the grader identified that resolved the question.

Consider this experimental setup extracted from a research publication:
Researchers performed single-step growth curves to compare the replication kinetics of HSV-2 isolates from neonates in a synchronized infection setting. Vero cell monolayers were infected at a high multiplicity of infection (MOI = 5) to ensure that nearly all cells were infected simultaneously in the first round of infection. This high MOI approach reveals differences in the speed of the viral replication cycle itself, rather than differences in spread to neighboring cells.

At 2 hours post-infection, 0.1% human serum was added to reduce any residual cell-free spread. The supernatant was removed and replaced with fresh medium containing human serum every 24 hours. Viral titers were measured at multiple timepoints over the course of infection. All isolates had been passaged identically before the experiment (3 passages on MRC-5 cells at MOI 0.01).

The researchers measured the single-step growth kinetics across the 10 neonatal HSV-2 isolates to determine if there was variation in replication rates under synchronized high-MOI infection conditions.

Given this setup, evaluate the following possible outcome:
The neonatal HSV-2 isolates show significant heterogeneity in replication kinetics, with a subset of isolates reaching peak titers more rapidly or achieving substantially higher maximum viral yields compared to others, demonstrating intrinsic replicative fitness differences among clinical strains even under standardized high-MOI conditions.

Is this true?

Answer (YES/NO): NO